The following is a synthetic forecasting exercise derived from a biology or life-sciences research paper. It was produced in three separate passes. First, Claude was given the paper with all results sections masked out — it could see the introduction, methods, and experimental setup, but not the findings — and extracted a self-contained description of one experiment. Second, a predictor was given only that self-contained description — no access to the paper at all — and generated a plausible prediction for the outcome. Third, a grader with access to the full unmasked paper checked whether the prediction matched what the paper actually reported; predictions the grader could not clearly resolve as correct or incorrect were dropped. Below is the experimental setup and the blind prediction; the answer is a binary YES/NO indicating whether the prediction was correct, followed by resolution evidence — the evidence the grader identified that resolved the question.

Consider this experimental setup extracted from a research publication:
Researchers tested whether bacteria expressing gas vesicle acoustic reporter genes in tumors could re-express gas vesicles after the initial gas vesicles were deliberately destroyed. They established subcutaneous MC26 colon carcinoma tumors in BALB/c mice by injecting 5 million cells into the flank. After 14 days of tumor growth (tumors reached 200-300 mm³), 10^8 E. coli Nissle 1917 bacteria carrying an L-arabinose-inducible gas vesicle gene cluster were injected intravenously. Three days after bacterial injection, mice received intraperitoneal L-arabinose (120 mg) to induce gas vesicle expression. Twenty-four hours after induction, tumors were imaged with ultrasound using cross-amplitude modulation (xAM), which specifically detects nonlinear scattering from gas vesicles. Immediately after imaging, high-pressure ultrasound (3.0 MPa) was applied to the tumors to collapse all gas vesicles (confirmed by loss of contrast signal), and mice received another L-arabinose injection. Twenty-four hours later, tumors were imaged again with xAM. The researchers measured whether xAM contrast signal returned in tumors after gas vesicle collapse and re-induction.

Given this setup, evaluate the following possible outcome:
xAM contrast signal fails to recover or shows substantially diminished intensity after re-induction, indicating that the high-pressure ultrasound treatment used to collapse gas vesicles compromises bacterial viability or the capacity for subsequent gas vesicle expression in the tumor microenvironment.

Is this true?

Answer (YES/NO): NO